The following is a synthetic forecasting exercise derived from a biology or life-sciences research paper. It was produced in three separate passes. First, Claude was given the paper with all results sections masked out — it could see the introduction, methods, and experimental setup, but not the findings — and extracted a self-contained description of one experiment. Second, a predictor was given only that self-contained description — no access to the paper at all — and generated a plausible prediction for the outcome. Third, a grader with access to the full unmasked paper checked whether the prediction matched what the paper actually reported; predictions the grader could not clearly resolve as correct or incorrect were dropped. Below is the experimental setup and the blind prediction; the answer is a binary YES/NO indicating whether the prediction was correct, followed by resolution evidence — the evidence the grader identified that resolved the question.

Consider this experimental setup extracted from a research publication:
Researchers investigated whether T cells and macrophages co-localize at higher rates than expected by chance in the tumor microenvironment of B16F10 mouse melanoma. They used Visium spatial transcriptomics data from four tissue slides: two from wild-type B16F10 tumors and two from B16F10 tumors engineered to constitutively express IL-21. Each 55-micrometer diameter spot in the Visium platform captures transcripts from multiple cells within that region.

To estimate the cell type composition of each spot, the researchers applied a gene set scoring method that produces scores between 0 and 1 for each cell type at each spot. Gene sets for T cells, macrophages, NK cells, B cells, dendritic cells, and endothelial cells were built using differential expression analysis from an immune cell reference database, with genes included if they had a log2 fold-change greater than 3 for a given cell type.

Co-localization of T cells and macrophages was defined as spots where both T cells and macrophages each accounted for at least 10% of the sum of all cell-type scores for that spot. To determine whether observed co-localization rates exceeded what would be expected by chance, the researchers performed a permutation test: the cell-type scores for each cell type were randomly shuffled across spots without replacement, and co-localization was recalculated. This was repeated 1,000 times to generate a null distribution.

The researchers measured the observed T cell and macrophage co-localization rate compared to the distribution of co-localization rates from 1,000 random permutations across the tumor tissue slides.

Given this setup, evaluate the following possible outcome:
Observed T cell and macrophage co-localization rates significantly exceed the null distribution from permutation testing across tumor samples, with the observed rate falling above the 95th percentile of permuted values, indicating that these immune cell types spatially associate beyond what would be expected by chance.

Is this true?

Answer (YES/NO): NO